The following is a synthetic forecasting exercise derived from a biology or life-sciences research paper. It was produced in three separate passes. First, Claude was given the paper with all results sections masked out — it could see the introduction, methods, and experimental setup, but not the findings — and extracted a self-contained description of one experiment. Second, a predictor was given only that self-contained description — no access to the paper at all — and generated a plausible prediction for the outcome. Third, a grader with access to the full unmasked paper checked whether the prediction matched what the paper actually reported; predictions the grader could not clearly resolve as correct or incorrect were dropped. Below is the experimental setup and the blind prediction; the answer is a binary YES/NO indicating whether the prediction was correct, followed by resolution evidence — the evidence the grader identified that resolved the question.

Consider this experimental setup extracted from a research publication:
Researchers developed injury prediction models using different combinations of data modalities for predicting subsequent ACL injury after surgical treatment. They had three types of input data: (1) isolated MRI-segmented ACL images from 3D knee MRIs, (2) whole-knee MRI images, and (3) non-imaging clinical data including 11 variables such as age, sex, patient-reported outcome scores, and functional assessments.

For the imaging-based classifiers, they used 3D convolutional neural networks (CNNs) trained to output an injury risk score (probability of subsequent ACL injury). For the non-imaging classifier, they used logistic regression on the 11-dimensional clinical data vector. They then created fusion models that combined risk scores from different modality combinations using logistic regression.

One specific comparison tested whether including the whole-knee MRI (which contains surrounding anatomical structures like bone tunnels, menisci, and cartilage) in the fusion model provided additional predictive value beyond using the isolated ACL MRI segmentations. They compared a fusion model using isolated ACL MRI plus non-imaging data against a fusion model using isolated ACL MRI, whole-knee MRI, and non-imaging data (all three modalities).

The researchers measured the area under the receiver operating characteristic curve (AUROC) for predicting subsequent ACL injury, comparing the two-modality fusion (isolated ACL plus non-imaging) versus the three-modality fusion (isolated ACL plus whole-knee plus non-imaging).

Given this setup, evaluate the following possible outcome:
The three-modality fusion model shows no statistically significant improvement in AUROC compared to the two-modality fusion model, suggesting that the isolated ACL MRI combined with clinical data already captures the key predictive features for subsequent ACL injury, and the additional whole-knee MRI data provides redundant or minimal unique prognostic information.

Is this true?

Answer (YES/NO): YES